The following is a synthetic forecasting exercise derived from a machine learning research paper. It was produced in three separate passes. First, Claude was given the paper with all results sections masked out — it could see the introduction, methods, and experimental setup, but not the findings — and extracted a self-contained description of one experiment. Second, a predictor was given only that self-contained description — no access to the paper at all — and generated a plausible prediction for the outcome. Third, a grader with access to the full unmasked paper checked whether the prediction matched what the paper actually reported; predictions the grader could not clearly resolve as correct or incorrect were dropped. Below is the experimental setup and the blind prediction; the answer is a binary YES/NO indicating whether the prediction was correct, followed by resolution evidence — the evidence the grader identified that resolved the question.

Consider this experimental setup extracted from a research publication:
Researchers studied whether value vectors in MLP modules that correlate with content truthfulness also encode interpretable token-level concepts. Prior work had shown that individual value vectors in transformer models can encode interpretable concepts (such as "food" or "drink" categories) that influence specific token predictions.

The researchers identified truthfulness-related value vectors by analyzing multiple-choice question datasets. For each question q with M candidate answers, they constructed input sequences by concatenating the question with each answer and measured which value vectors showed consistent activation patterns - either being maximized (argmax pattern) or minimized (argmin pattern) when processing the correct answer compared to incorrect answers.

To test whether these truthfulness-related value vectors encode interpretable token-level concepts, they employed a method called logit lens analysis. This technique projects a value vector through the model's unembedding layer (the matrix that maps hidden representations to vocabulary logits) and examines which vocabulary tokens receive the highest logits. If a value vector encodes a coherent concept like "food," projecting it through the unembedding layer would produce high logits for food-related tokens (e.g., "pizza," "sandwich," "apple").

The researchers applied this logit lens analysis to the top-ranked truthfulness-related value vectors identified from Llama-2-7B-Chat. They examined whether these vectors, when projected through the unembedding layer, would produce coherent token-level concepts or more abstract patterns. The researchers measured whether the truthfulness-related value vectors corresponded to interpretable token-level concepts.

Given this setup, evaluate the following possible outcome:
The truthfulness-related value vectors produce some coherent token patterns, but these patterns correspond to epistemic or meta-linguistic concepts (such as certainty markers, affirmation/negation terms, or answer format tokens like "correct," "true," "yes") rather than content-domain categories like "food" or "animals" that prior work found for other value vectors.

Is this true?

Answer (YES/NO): NO